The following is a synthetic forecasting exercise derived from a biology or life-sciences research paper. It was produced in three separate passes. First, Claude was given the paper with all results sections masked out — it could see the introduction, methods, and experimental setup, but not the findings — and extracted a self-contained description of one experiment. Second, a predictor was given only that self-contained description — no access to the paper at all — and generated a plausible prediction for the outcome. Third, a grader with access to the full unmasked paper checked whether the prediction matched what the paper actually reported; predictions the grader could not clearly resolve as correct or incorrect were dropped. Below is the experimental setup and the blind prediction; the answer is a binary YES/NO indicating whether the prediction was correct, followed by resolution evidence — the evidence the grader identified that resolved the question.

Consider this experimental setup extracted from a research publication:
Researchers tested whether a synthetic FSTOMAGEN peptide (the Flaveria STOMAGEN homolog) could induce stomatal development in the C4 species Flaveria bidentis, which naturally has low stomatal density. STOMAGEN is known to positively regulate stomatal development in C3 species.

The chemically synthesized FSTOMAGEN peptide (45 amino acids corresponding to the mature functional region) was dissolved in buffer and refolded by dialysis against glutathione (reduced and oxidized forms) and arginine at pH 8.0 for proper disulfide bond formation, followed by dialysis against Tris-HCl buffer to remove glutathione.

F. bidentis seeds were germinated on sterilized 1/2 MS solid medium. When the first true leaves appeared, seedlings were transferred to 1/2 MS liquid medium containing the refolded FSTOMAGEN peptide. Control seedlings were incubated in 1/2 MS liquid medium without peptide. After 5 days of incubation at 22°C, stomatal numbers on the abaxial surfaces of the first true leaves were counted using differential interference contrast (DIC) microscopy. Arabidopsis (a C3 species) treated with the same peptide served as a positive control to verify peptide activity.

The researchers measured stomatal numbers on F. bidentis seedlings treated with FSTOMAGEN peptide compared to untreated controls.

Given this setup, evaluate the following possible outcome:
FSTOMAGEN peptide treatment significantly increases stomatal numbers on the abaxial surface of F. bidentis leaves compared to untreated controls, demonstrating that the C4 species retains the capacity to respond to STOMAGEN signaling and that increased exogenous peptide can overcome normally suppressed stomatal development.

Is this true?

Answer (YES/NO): YES